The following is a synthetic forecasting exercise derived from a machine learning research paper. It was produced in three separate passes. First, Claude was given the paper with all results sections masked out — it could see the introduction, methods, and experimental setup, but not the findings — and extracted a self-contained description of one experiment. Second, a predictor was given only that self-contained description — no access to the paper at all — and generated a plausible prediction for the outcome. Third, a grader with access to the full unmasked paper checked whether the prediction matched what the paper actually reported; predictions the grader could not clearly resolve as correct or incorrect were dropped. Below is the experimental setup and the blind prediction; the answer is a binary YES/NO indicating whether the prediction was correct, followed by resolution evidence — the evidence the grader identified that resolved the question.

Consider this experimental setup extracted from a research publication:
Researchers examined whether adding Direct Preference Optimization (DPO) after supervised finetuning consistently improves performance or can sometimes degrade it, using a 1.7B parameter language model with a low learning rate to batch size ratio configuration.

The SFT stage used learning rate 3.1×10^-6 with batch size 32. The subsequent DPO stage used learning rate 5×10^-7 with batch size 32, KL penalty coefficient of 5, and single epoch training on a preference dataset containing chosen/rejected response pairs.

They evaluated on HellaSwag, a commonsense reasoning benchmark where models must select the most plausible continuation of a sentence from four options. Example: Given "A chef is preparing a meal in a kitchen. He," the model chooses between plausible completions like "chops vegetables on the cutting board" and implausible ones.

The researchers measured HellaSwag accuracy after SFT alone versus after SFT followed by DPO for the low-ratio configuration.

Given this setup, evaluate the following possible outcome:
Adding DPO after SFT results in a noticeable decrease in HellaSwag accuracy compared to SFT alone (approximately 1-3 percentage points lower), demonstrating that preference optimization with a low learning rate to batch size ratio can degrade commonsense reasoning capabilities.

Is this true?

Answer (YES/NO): YES